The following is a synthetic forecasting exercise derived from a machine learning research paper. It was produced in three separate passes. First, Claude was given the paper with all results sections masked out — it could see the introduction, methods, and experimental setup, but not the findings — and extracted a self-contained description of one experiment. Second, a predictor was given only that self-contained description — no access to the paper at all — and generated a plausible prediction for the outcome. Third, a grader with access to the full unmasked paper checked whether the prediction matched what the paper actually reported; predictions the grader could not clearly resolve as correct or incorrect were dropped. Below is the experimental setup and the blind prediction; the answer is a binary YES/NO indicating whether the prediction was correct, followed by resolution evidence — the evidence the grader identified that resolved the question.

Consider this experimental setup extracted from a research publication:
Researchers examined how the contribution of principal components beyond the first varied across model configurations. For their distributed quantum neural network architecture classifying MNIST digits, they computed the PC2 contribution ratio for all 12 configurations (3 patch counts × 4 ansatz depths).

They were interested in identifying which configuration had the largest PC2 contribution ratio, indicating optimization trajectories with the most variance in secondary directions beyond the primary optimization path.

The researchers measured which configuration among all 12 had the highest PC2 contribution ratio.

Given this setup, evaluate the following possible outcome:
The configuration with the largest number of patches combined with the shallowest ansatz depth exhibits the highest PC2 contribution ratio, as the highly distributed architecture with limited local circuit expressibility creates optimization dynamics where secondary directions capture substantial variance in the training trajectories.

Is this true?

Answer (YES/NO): NO